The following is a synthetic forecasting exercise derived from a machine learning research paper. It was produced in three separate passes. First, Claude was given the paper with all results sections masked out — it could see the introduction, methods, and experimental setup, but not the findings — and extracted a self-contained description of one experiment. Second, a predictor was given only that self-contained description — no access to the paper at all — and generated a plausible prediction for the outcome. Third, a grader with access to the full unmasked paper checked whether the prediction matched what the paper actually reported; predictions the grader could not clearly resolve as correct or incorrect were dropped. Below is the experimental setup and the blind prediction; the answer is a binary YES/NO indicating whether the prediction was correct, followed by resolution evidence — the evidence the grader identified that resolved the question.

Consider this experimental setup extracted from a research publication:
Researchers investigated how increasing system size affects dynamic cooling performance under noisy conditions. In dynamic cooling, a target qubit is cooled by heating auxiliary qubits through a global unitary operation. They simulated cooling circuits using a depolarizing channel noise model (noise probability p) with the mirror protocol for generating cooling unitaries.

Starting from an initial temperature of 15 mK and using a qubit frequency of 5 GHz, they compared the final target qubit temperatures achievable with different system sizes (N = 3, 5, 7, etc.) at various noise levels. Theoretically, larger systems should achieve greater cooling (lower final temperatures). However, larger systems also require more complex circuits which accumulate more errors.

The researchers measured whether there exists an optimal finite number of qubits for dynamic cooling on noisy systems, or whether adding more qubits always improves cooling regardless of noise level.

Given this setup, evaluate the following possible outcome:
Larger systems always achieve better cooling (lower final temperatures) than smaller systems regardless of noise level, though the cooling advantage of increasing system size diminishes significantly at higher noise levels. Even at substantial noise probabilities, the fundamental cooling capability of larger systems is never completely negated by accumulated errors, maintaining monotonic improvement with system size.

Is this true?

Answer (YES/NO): NO